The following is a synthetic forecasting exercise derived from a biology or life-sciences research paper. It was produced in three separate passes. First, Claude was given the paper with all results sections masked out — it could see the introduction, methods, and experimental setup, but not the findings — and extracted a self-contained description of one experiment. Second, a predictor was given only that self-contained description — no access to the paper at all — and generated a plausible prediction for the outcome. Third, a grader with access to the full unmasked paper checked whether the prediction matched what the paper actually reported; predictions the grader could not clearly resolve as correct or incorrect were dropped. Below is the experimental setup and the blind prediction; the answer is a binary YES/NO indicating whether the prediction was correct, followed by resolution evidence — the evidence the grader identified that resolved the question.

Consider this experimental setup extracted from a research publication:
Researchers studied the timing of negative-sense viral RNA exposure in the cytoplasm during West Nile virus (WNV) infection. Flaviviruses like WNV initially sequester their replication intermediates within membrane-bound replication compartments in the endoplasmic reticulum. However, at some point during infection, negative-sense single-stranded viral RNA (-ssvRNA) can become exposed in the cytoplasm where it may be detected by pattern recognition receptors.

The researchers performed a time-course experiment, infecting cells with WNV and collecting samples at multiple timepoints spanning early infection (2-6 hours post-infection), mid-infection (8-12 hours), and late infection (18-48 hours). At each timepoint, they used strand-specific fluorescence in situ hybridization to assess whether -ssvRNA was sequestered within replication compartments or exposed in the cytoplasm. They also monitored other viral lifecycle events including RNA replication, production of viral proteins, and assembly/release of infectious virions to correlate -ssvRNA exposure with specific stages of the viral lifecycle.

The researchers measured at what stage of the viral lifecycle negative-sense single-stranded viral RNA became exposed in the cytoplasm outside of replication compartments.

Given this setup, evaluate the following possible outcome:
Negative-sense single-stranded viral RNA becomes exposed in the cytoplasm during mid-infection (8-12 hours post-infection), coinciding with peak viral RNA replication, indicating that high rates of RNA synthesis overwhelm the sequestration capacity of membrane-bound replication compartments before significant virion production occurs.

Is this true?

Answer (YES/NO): NO